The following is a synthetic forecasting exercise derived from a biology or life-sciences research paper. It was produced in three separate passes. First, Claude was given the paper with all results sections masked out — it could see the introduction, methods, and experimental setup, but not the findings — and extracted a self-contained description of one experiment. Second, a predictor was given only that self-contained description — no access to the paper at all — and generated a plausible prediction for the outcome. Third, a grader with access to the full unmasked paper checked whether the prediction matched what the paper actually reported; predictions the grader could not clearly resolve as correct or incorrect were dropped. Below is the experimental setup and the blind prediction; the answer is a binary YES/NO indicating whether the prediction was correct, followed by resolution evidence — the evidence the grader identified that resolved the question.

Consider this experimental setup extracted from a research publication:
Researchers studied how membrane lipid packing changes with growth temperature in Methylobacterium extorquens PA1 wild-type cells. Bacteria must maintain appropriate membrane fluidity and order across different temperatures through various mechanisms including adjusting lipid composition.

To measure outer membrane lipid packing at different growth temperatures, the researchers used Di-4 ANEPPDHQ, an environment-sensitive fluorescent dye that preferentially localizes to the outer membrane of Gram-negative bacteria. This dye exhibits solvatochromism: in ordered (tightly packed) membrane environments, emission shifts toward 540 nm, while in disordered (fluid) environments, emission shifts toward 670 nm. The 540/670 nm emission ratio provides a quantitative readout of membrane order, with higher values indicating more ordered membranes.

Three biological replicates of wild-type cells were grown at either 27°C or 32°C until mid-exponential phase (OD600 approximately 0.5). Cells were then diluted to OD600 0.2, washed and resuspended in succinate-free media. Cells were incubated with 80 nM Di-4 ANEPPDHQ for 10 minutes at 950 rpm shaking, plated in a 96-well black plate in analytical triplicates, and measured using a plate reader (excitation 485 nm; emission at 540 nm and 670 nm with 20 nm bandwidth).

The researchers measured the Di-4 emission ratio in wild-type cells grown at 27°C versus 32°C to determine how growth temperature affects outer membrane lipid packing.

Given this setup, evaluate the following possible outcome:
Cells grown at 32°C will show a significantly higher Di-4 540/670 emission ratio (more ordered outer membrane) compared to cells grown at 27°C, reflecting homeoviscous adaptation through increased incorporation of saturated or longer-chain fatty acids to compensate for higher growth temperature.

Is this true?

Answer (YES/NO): NO